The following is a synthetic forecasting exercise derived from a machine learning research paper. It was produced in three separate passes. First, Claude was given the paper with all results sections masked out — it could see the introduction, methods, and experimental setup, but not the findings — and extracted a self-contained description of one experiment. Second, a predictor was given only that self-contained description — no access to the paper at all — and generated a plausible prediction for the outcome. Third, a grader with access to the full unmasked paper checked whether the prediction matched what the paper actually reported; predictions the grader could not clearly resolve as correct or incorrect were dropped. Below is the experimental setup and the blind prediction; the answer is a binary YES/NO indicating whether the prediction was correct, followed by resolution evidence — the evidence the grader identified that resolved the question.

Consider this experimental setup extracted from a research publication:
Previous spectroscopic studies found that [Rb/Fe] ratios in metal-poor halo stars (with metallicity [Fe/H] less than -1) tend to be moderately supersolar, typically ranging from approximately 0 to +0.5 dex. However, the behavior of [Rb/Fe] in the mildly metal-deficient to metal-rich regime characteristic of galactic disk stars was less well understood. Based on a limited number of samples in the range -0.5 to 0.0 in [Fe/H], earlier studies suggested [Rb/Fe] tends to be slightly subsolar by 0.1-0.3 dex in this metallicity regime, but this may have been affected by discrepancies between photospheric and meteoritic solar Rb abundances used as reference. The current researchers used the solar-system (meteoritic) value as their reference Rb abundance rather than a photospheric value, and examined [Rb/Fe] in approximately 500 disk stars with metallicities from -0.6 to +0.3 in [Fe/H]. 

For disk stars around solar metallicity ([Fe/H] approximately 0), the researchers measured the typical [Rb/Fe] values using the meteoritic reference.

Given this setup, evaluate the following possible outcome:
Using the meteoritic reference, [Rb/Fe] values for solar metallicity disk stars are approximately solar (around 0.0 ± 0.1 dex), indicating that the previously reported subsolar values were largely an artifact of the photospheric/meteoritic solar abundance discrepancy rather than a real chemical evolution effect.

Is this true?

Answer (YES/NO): YES